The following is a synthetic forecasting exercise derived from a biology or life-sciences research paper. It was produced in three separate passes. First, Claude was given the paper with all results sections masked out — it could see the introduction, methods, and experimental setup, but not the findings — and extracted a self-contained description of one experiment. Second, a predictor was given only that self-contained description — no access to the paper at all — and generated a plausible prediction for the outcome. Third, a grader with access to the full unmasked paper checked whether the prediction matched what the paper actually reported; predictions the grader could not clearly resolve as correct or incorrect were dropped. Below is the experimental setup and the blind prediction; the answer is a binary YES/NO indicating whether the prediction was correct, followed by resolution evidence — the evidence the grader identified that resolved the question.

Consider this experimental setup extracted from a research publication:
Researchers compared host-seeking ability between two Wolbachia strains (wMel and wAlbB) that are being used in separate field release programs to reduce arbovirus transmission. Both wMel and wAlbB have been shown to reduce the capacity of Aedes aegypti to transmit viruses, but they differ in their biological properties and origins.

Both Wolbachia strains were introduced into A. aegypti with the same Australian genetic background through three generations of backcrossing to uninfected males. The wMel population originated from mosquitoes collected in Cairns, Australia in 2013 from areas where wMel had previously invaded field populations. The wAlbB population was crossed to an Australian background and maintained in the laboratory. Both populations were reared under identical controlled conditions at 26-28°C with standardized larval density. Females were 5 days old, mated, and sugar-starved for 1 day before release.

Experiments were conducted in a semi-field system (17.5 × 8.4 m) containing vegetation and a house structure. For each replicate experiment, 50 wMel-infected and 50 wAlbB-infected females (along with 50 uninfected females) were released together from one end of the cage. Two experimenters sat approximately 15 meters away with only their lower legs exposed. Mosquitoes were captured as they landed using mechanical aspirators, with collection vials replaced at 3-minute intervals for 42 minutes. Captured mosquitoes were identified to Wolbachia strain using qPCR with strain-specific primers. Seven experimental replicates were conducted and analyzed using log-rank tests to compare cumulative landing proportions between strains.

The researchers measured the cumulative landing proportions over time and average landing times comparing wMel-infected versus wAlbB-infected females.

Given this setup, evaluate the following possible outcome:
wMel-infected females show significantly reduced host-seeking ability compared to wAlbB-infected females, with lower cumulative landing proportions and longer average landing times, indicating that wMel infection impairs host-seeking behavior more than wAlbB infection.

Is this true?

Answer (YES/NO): NO